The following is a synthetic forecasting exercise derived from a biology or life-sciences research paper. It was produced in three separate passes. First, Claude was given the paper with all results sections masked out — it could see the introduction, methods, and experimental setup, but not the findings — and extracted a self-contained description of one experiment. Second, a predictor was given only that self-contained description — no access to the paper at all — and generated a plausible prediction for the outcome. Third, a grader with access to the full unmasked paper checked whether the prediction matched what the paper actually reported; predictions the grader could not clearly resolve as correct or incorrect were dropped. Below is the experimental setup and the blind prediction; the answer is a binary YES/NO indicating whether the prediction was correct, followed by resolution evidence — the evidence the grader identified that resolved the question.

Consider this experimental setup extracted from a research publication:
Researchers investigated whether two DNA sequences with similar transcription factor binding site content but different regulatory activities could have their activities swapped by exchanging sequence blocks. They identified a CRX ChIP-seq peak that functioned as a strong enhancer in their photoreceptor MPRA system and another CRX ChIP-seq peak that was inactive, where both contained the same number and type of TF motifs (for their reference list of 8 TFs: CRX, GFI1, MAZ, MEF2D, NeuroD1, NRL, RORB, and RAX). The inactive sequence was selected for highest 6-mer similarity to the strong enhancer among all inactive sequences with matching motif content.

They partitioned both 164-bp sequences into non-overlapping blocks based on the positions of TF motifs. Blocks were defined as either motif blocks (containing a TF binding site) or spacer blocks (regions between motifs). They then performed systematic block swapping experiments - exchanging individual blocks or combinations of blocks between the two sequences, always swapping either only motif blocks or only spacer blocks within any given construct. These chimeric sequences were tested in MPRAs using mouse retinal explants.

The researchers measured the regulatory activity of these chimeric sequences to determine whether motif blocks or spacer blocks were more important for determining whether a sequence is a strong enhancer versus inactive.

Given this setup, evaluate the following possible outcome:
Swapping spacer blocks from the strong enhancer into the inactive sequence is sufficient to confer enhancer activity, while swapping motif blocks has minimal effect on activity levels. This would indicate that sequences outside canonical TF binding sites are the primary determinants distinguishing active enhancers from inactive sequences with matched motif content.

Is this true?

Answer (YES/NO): NO